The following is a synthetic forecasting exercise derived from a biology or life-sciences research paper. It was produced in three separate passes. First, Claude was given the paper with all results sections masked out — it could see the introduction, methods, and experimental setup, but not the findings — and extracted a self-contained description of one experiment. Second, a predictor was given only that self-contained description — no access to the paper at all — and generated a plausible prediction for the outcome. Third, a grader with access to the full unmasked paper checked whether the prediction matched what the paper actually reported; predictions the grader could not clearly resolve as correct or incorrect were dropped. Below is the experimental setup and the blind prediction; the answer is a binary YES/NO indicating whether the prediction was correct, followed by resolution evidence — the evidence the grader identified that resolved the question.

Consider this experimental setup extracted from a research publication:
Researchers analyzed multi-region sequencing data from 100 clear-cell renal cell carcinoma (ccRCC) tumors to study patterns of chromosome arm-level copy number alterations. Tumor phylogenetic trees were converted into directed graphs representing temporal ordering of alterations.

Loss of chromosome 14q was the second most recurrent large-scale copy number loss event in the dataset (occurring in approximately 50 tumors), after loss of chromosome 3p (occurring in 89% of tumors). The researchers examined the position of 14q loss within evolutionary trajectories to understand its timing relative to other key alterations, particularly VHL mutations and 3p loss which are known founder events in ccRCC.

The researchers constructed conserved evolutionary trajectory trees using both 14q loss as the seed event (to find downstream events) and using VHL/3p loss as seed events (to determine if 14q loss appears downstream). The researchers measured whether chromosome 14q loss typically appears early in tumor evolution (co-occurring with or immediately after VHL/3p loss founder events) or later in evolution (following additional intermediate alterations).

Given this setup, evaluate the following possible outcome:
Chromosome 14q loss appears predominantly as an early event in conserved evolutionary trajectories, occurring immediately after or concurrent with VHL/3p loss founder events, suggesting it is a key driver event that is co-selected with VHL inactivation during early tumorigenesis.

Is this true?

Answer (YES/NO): NO